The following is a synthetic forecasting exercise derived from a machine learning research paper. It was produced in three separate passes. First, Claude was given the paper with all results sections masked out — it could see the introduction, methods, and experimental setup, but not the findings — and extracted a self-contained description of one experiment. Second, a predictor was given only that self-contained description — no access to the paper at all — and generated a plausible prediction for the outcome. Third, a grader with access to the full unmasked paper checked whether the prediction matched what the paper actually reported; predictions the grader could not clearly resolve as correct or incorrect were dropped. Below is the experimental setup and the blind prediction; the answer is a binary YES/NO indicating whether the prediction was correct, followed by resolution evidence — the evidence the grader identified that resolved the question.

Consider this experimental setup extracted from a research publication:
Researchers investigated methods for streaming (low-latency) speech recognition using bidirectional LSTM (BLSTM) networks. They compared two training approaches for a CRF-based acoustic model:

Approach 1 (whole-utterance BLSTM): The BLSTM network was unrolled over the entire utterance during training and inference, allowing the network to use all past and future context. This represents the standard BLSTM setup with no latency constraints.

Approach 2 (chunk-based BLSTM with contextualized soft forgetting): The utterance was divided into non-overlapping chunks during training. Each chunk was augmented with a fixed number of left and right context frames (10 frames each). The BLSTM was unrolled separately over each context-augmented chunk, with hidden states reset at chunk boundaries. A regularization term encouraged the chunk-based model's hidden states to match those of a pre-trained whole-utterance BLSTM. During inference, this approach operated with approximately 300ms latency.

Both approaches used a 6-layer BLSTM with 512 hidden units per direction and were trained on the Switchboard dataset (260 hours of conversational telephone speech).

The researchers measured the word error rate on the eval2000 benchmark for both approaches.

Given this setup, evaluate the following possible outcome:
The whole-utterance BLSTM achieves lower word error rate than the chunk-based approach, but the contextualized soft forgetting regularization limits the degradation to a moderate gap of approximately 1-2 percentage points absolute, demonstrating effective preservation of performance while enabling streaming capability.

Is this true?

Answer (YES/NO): NO